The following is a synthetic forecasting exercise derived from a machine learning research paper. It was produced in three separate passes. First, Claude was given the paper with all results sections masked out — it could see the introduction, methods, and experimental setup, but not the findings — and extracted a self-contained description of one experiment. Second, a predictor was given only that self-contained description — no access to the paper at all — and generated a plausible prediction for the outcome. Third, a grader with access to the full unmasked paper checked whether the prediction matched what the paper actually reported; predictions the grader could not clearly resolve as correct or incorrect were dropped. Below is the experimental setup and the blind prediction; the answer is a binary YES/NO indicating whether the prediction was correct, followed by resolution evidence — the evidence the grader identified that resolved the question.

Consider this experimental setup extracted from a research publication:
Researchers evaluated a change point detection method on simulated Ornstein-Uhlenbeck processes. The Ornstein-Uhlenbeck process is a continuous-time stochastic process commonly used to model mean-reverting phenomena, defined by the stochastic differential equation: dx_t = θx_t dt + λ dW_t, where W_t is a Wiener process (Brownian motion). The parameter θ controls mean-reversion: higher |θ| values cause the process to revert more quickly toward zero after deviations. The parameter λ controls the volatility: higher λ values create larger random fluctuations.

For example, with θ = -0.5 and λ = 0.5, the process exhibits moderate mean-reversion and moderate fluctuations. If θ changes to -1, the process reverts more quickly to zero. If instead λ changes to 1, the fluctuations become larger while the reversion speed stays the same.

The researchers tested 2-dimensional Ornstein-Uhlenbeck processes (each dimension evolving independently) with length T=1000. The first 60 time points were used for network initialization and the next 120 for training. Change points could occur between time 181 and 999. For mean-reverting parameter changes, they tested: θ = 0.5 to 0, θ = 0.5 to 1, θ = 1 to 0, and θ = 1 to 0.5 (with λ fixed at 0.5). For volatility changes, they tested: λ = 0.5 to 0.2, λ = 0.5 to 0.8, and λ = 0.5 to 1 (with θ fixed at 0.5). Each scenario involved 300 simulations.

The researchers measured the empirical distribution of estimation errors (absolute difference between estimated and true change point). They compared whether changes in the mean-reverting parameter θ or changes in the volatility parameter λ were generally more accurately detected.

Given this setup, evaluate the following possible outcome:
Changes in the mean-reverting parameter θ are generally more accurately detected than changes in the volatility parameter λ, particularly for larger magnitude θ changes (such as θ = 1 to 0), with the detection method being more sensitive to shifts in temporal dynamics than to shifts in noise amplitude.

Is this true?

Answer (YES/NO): NO